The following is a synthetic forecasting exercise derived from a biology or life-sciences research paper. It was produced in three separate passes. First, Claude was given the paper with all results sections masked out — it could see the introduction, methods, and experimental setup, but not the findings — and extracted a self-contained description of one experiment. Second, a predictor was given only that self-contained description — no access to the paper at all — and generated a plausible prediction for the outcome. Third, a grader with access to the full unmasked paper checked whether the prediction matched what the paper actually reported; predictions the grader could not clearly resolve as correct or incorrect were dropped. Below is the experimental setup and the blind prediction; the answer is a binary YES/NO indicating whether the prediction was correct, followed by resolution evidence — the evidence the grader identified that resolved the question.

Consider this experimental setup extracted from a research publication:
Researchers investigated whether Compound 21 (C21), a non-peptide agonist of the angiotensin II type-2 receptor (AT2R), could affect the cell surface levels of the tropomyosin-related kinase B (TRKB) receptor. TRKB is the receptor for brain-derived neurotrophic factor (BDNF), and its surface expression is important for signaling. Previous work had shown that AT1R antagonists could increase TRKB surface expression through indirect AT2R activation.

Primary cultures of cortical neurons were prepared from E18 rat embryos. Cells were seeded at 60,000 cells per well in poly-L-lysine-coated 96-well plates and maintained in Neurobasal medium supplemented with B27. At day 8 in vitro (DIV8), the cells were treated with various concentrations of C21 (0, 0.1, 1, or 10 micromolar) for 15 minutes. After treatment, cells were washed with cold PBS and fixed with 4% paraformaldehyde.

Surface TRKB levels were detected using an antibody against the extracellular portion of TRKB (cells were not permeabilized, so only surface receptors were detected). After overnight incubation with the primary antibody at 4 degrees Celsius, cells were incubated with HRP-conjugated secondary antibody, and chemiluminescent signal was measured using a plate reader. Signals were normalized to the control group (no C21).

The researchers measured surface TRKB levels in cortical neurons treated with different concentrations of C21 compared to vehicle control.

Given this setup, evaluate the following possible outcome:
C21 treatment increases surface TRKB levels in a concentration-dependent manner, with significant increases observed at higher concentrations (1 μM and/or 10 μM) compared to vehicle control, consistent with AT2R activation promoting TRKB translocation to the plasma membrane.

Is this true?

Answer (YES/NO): NO